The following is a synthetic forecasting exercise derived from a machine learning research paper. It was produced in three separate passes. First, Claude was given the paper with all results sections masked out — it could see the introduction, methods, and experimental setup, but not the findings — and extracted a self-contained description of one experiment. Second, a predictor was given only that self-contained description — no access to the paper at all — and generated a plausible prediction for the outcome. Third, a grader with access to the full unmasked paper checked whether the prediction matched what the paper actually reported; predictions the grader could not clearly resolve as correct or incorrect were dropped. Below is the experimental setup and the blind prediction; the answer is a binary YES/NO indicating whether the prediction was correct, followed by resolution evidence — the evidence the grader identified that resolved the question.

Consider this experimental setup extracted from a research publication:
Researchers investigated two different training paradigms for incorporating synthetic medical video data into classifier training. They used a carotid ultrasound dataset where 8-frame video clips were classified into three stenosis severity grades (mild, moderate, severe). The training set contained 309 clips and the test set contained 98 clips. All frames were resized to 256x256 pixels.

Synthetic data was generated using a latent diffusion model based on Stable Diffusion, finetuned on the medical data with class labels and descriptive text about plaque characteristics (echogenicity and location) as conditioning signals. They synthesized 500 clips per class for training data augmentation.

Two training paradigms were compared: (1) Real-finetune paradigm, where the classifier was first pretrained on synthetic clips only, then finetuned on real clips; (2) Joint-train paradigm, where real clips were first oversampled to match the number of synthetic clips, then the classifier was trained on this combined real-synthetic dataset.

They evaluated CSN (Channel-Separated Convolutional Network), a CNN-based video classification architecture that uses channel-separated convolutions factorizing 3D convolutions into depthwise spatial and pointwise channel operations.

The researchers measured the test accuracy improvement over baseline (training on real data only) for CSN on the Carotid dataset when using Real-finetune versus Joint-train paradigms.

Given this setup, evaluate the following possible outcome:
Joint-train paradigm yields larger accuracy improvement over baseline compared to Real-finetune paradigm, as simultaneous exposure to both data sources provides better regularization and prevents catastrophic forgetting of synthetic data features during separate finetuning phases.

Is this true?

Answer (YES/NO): YES